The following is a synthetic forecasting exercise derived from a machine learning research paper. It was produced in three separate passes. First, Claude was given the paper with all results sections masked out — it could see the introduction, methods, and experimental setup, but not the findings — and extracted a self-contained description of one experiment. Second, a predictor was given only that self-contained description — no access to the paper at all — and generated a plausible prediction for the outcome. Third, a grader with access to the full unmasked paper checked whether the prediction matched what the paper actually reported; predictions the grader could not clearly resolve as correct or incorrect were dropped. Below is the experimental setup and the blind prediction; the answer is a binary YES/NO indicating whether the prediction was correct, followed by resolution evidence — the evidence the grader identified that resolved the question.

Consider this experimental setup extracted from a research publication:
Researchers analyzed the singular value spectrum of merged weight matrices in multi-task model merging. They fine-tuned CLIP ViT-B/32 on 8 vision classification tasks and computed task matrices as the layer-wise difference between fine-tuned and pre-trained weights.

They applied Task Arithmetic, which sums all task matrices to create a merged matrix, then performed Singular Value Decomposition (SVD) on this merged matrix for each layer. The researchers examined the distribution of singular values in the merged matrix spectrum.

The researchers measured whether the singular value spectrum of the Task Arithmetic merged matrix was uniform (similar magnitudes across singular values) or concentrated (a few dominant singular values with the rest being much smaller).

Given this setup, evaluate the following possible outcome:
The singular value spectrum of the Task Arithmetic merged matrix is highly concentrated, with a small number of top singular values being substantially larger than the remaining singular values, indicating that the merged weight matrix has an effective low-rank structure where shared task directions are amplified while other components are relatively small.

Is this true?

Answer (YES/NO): YES